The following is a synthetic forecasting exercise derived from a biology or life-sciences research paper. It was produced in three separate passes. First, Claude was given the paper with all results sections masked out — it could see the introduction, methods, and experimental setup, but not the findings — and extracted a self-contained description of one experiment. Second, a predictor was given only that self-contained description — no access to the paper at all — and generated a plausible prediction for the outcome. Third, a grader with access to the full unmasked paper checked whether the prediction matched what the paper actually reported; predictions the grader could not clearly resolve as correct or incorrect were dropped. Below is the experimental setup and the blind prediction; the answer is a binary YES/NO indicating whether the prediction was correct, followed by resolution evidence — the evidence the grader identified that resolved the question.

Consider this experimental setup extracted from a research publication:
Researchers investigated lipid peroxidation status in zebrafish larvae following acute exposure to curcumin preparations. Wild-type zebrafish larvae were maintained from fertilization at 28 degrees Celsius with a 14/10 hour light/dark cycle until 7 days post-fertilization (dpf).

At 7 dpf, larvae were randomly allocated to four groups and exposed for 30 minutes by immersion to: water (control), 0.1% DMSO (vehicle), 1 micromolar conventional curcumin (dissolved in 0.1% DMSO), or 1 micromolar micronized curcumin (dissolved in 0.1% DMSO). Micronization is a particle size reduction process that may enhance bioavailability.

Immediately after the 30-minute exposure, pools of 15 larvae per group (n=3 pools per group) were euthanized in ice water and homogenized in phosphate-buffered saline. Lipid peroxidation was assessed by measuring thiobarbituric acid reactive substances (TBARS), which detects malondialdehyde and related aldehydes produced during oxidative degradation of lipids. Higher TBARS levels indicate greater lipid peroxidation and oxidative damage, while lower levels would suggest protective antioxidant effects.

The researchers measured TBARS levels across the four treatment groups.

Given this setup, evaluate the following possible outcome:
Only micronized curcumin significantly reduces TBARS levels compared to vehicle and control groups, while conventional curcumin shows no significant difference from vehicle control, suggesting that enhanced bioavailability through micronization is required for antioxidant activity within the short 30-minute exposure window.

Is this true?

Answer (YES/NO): NO